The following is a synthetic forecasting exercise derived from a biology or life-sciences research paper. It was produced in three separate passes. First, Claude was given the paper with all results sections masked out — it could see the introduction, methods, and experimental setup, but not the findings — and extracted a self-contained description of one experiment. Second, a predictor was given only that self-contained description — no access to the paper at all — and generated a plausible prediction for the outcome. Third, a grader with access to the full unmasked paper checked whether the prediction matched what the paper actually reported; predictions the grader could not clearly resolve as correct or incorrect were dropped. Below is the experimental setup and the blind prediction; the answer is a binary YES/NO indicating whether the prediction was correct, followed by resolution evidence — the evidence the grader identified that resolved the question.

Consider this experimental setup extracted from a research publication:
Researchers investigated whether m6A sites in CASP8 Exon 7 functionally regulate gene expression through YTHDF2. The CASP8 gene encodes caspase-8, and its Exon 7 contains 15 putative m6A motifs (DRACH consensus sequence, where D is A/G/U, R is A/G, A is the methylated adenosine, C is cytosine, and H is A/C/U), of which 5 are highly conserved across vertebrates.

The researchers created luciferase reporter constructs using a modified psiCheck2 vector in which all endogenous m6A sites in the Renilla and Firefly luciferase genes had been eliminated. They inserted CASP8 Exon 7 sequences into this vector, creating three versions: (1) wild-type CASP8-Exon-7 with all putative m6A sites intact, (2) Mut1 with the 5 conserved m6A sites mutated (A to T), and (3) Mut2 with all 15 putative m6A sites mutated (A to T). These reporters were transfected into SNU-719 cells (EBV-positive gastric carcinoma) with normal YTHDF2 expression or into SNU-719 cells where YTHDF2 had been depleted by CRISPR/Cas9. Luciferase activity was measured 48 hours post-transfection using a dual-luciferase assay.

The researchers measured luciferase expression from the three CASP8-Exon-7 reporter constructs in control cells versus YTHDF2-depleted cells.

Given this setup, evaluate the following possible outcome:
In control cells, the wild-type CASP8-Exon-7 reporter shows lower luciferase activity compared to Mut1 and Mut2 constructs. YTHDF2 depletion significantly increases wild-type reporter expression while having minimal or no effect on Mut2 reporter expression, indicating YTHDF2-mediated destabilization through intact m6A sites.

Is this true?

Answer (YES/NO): NO